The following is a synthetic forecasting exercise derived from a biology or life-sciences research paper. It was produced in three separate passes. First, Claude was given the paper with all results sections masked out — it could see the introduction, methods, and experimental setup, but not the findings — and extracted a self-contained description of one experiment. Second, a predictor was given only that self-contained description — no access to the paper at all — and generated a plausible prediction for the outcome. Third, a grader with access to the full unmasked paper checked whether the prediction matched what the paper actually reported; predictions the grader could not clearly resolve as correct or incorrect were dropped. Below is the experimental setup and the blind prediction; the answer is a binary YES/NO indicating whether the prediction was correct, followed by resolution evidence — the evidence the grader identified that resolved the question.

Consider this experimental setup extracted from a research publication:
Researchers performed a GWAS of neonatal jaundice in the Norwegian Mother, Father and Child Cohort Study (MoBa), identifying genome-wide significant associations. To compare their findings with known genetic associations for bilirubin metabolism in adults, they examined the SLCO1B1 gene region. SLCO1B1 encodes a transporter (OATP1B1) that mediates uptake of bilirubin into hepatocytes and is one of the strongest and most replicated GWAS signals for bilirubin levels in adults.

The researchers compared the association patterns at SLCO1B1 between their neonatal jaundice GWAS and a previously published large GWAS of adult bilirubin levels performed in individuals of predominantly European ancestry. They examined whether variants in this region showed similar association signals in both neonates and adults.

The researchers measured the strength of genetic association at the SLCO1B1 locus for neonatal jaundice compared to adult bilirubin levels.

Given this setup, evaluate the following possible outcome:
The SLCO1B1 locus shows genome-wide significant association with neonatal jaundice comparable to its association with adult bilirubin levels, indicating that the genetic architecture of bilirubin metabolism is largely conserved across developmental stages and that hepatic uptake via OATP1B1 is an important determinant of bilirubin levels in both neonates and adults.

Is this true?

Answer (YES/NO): NO